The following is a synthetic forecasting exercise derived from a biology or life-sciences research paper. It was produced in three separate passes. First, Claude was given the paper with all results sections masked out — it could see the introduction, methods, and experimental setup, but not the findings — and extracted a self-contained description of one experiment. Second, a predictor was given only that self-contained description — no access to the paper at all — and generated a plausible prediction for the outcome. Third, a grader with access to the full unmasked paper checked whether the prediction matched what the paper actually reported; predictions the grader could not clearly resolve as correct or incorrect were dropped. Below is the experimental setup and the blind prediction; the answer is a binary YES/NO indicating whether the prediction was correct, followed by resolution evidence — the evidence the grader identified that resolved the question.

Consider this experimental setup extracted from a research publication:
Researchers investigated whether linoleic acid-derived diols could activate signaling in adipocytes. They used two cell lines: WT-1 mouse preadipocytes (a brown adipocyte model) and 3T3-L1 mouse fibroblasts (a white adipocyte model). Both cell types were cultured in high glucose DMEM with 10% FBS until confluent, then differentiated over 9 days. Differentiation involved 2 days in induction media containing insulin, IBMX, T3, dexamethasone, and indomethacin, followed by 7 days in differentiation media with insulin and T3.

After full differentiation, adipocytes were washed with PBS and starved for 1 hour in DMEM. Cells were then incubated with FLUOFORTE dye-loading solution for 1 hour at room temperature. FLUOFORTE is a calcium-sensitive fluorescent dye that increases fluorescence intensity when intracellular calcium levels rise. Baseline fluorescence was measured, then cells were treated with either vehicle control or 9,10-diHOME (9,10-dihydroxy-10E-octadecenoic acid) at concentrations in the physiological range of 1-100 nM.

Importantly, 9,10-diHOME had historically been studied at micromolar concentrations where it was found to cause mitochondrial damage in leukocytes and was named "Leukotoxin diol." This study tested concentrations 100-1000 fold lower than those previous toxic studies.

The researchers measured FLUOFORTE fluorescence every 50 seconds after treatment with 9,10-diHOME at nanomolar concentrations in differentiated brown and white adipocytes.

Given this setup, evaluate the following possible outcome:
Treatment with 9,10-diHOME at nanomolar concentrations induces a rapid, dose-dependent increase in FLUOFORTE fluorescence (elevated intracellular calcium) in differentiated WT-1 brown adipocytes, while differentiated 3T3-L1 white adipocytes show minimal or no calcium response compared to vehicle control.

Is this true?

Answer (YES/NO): NO